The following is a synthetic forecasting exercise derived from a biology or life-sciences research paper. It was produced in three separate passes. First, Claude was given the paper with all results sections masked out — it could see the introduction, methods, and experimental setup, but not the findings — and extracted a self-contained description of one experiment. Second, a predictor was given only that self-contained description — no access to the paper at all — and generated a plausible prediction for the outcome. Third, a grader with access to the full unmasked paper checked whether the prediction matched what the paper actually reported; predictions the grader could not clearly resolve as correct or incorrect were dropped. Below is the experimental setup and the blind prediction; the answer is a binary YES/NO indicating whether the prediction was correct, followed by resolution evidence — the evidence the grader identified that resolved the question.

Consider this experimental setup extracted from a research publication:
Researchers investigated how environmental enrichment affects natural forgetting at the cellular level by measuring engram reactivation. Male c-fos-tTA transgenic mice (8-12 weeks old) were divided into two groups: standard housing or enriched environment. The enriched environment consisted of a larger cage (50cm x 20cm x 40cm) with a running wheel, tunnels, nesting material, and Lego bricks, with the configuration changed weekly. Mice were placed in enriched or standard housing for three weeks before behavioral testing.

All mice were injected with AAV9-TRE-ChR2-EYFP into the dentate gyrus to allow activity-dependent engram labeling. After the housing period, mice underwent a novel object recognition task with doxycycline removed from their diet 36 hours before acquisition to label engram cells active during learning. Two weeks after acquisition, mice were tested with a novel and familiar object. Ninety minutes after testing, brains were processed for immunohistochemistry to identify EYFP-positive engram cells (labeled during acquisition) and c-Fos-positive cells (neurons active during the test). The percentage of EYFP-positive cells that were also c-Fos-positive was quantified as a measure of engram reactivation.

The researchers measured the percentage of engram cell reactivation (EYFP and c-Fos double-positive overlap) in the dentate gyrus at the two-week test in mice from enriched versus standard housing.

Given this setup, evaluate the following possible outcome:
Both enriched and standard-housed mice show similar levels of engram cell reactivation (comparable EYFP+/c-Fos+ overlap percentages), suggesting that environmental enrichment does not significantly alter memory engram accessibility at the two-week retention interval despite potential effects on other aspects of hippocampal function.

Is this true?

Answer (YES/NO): NO